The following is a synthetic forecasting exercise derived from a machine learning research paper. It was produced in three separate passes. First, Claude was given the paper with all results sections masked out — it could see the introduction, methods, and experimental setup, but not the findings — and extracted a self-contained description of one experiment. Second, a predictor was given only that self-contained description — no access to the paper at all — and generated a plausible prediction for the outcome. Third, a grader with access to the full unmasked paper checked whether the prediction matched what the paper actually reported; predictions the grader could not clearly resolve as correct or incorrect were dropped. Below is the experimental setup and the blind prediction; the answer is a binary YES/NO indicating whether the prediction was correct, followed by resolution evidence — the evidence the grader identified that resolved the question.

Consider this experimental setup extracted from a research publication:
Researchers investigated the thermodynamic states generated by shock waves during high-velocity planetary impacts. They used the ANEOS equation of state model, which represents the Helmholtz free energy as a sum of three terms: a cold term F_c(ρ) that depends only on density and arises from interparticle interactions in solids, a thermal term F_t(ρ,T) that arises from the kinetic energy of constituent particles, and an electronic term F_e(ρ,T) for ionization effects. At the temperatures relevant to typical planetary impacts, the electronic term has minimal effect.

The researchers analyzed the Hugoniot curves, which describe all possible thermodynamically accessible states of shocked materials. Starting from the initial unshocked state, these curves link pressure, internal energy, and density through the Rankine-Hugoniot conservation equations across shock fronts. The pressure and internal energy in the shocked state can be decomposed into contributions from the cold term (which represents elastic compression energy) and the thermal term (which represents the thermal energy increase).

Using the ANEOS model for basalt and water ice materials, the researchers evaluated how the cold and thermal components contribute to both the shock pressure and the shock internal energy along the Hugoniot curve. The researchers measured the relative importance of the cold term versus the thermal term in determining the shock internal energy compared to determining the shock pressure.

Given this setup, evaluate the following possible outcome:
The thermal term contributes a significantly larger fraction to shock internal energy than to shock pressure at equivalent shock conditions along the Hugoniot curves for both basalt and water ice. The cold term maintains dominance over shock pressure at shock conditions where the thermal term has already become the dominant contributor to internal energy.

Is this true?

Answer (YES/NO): YES